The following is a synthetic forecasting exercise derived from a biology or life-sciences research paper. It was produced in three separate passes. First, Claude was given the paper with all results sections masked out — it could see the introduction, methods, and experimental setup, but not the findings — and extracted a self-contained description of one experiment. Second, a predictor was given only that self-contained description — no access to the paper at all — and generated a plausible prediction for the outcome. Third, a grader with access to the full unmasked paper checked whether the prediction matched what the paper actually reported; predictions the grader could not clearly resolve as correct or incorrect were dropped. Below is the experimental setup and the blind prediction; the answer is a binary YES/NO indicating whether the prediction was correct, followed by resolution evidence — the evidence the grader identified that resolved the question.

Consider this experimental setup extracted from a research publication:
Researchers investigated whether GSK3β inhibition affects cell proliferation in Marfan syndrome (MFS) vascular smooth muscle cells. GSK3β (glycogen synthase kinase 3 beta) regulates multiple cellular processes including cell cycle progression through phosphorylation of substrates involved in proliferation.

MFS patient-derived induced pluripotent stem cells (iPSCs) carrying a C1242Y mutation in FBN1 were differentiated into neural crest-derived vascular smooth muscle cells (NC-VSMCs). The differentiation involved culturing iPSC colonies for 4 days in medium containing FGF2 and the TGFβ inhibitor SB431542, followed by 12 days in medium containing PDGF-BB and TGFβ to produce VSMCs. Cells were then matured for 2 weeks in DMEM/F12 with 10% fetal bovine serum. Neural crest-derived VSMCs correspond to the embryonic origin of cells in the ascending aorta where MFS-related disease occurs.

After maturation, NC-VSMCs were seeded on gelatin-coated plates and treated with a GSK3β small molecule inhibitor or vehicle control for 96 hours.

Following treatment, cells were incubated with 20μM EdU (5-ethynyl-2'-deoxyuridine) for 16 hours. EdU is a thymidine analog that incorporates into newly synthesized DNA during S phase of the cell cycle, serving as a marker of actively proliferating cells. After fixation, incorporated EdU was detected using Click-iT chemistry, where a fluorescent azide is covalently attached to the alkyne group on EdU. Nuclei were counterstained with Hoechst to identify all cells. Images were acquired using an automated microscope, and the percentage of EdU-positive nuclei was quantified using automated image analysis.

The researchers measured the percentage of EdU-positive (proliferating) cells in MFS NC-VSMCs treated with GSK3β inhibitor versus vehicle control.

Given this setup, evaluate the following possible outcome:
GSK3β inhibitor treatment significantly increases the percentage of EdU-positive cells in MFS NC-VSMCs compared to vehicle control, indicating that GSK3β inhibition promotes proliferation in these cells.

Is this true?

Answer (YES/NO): NO